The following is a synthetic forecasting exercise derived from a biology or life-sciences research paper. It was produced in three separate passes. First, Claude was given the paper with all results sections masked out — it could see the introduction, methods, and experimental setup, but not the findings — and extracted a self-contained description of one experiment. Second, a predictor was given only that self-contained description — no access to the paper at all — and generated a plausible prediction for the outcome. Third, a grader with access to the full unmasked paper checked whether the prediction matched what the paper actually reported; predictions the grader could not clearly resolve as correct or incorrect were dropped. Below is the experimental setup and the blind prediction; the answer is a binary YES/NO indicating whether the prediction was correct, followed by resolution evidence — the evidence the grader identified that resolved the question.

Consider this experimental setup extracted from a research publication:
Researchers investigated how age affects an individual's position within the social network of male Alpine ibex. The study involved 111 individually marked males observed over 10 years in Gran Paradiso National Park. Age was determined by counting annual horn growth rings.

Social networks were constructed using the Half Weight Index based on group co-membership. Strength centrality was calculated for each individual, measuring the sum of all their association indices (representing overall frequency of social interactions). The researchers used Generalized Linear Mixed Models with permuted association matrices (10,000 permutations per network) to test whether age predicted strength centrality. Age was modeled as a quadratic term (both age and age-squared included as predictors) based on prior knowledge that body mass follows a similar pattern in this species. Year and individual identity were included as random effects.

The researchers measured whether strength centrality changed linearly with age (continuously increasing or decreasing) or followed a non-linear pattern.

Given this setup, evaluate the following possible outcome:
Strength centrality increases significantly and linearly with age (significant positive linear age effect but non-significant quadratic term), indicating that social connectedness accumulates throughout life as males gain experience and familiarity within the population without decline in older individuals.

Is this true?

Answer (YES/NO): NO